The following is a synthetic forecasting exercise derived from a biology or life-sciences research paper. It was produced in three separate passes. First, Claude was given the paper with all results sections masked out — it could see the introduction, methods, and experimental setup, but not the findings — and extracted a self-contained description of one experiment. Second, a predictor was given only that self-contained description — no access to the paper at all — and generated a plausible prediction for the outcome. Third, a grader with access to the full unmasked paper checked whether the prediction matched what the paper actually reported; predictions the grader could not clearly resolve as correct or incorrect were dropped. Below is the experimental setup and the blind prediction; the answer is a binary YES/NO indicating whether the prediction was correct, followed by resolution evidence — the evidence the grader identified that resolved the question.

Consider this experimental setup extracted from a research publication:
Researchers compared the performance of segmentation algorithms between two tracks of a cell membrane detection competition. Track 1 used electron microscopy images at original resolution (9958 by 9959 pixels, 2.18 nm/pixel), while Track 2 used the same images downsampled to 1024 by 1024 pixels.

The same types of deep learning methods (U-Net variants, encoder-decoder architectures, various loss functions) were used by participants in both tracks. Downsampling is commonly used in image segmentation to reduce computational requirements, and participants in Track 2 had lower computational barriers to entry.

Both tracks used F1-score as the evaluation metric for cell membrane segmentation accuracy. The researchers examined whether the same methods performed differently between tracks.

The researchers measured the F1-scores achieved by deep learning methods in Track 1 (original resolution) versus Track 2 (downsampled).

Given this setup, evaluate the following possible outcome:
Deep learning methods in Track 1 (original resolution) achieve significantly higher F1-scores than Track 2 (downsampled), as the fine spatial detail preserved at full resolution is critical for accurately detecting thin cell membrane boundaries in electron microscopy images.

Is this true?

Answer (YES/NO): YES